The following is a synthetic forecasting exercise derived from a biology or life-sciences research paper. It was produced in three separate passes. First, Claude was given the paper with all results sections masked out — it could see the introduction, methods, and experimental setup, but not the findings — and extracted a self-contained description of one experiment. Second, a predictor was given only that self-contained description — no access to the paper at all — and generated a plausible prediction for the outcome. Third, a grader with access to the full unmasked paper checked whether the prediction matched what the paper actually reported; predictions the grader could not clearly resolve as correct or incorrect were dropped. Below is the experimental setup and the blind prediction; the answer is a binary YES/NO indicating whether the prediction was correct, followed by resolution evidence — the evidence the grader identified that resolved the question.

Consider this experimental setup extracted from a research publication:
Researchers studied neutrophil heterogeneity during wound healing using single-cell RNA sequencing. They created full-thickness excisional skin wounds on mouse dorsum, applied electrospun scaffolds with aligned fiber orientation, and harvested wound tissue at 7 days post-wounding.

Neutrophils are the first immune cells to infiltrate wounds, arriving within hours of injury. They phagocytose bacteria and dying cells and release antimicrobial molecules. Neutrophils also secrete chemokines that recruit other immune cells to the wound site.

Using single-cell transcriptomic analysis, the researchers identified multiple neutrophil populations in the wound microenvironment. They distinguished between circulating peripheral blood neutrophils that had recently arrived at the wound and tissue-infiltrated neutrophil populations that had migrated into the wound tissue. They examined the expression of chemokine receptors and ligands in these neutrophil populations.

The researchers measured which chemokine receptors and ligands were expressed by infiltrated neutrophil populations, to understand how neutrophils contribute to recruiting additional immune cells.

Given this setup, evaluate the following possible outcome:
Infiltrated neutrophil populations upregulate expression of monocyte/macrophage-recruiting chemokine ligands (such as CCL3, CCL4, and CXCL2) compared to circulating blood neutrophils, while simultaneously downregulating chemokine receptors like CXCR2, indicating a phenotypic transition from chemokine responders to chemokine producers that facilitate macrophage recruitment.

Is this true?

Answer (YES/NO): NO